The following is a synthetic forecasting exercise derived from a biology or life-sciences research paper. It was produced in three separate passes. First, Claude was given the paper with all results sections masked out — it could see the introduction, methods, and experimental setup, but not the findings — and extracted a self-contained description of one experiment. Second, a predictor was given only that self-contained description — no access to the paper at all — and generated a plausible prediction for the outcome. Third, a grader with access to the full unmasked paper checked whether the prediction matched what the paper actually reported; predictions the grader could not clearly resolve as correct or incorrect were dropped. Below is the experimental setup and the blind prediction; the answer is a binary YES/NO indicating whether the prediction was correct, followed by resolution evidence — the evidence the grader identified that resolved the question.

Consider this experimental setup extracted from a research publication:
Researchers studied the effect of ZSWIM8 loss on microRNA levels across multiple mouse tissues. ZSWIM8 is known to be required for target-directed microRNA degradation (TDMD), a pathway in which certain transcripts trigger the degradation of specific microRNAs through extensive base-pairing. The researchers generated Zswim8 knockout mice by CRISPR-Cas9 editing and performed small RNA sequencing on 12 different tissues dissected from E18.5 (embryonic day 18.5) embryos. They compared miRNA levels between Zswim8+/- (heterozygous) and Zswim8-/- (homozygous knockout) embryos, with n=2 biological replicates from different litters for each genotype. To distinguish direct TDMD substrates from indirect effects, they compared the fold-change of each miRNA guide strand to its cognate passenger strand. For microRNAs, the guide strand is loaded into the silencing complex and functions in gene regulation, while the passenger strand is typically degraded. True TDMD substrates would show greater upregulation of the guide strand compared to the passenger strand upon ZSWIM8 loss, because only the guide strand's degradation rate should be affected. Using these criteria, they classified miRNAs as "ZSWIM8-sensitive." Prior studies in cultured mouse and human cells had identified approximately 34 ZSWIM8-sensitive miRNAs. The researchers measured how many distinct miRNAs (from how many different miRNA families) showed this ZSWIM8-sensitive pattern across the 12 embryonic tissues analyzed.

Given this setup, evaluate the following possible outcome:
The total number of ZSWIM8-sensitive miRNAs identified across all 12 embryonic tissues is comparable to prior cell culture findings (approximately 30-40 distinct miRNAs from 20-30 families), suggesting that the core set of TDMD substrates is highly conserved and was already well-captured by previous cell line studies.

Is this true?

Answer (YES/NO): NO